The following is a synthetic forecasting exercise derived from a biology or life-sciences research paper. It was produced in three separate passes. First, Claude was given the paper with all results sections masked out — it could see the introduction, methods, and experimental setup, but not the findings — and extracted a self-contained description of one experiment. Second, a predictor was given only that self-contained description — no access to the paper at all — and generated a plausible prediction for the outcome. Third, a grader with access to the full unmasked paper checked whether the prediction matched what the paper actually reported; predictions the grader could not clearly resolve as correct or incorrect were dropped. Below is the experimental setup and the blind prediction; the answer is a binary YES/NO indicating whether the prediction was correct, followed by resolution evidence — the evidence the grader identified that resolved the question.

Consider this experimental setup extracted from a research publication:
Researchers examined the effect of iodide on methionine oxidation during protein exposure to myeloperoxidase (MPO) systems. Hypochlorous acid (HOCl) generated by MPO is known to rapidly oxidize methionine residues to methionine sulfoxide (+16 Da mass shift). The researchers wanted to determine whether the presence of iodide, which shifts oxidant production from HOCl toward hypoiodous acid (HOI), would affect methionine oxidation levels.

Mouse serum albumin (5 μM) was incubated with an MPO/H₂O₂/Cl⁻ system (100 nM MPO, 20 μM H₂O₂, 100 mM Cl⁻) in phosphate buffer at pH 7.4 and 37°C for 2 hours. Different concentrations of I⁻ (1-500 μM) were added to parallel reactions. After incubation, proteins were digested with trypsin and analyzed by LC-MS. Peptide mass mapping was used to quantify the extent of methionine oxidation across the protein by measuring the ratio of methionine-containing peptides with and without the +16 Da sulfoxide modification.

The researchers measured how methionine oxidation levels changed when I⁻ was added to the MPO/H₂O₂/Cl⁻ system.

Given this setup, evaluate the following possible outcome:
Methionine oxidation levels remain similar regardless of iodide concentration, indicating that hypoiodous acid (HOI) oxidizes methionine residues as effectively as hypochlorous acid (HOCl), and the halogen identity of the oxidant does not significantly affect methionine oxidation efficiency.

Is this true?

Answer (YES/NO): NO